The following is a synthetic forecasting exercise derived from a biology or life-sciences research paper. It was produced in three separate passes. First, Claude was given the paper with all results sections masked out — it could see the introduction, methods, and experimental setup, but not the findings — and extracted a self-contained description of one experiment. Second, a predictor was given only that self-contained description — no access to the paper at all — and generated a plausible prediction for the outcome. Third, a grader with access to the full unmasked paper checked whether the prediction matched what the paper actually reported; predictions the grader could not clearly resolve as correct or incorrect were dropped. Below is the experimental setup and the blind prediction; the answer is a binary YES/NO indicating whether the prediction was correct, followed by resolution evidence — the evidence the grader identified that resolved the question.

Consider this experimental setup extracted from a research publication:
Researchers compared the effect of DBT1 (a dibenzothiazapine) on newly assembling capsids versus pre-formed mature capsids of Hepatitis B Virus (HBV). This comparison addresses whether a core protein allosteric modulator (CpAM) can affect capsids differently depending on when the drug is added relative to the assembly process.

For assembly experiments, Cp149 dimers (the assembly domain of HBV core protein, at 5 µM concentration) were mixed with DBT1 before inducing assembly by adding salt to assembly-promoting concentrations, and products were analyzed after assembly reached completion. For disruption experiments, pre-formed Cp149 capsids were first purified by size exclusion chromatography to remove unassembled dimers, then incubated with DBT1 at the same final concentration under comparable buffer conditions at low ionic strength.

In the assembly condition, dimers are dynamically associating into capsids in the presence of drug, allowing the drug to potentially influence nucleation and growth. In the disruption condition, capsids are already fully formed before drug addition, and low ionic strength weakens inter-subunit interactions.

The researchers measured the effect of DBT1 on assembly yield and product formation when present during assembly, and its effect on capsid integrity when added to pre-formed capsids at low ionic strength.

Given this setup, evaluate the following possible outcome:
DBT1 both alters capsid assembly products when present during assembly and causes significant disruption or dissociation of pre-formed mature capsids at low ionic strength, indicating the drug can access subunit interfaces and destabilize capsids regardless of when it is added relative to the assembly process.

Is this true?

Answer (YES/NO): YES